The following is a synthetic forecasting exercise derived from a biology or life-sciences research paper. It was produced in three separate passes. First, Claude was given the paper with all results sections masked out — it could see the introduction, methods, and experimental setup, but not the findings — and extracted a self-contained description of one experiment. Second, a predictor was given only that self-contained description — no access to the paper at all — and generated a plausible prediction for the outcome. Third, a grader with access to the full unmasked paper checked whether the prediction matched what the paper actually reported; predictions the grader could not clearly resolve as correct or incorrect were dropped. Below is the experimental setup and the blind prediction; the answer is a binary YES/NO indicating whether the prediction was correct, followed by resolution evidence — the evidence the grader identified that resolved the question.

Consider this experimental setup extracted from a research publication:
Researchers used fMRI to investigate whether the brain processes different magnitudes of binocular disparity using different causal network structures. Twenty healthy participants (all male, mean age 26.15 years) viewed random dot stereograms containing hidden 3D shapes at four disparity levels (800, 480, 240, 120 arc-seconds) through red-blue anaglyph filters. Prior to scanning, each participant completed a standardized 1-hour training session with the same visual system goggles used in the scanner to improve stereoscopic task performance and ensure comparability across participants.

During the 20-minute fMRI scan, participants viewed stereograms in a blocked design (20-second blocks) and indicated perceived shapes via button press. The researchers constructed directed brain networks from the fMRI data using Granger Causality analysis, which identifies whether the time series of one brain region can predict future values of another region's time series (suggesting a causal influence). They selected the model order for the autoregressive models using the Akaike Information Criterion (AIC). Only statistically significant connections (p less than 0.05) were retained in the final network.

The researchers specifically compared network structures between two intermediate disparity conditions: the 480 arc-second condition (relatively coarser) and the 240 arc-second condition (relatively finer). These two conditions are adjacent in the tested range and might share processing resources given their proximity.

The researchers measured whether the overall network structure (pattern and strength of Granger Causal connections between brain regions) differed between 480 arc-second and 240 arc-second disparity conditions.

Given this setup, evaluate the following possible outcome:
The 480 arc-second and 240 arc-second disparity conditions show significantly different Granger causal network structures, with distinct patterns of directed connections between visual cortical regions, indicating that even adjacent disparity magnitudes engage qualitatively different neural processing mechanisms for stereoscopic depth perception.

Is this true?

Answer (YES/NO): YES